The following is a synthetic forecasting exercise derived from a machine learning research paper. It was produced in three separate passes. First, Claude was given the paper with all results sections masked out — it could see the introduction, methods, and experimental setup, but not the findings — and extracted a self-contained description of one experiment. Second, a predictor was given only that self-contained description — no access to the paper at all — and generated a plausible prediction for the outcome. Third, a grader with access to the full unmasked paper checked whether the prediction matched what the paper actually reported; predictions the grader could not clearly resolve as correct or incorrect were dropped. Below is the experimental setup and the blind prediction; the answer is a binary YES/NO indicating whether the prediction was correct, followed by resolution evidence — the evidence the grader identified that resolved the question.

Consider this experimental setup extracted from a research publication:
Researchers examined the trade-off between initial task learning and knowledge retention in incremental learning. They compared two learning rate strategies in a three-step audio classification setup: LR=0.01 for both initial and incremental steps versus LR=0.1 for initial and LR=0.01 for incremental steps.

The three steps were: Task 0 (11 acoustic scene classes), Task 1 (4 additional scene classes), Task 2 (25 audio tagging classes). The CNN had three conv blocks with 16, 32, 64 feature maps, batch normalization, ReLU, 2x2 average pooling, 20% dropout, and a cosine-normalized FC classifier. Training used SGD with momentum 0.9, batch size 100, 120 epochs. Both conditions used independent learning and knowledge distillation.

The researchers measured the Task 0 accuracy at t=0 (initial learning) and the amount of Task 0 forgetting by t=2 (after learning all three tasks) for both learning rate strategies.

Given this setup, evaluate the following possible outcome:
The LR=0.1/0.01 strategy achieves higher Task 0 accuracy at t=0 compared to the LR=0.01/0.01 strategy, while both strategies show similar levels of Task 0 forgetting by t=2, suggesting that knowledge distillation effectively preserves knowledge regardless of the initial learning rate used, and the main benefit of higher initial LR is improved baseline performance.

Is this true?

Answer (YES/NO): NO